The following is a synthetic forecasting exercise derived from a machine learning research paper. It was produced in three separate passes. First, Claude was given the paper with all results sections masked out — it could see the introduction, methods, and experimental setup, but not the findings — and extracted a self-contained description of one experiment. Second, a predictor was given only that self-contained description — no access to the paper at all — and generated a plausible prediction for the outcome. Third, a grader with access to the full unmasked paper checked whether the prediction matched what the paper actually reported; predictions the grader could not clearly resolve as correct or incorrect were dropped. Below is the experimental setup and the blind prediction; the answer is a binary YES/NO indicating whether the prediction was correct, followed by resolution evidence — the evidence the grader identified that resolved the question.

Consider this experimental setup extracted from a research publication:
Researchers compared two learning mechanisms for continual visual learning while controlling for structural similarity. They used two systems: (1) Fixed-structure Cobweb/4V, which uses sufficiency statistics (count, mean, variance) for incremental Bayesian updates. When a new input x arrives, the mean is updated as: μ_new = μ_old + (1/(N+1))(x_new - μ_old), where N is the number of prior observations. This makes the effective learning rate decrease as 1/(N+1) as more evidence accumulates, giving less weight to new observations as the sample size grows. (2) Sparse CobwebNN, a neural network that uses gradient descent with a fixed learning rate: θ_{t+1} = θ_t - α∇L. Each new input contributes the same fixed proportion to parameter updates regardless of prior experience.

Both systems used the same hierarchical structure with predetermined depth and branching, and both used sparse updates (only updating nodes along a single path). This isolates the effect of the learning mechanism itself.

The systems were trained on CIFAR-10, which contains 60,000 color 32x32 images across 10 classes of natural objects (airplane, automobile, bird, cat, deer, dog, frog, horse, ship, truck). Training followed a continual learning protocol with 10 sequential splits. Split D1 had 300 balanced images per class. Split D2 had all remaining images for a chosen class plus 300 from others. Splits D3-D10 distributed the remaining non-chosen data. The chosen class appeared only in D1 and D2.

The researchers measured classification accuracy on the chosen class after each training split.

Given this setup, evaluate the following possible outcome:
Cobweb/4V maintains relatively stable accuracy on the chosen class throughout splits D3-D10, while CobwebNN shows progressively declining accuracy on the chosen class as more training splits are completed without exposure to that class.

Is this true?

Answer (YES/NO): YES